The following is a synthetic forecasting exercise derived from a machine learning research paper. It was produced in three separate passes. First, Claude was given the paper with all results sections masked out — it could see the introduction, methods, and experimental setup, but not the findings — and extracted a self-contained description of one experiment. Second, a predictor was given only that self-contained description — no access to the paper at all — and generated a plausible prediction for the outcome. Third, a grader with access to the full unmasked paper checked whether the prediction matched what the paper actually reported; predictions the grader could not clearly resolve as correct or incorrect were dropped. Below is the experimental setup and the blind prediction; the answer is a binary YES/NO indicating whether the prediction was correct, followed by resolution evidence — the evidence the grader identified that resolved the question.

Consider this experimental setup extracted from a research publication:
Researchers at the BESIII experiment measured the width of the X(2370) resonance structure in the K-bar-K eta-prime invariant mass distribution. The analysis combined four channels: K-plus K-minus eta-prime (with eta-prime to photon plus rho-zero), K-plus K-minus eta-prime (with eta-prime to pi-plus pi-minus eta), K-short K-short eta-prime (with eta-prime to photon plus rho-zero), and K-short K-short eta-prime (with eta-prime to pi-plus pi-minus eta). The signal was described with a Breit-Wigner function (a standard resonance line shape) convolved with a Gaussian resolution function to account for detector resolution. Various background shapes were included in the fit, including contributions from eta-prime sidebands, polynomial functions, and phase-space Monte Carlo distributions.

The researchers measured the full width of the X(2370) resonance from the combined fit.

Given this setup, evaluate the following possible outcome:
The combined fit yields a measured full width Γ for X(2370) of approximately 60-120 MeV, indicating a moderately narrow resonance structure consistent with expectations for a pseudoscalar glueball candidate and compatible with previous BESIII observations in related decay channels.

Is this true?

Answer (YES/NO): YES